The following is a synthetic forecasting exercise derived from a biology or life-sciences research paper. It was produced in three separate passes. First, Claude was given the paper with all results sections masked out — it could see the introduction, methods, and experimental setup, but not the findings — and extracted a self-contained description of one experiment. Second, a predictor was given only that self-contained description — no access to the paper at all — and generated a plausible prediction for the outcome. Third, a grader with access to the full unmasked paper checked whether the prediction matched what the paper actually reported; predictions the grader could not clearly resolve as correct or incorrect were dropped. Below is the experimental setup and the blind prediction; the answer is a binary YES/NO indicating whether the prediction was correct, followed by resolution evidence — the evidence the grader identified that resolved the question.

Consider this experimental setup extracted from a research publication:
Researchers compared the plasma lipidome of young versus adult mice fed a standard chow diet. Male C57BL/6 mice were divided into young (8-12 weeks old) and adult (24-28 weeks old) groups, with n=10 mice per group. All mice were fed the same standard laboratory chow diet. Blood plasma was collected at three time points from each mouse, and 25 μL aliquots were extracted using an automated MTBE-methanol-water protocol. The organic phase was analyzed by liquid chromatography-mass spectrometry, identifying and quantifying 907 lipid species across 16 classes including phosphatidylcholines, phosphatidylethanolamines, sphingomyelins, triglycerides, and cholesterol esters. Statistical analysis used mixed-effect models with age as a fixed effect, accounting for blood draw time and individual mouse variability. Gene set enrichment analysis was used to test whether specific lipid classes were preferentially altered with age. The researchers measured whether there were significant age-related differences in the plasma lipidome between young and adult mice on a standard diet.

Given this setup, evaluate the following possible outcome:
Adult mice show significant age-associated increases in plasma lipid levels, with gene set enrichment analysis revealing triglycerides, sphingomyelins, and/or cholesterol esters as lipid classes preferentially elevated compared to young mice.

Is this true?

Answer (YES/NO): NO